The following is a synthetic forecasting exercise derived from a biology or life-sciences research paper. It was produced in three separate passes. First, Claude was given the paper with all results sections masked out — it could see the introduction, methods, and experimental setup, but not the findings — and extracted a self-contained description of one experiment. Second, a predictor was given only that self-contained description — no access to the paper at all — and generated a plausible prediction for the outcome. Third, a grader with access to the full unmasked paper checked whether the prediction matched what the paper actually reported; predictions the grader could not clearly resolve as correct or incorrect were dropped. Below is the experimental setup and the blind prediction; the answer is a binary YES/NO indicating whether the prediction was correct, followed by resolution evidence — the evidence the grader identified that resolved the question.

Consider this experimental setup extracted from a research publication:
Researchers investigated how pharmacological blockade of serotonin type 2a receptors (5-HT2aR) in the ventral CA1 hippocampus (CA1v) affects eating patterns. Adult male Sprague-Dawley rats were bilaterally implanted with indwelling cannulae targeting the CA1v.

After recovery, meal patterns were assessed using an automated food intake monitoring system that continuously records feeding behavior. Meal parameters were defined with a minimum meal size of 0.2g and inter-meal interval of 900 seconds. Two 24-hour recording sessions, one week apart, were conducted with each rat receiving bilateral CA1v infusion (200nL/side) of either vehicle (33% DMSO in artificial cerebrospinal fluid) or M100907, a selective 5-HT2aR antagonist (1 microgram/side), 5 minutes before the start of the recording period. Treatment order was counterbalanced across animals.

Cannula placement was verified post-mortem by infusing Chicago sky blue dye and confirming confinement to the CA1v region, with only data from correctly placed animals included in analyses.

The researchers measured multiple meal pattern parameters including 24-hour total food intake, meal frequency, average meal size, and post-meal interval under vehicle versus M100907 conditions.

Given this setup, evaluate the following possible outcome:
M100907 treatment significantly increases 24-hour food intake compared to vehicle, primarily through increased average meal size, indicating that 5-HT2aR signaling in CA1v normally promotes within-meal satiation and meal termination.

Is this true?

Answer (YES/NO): NO